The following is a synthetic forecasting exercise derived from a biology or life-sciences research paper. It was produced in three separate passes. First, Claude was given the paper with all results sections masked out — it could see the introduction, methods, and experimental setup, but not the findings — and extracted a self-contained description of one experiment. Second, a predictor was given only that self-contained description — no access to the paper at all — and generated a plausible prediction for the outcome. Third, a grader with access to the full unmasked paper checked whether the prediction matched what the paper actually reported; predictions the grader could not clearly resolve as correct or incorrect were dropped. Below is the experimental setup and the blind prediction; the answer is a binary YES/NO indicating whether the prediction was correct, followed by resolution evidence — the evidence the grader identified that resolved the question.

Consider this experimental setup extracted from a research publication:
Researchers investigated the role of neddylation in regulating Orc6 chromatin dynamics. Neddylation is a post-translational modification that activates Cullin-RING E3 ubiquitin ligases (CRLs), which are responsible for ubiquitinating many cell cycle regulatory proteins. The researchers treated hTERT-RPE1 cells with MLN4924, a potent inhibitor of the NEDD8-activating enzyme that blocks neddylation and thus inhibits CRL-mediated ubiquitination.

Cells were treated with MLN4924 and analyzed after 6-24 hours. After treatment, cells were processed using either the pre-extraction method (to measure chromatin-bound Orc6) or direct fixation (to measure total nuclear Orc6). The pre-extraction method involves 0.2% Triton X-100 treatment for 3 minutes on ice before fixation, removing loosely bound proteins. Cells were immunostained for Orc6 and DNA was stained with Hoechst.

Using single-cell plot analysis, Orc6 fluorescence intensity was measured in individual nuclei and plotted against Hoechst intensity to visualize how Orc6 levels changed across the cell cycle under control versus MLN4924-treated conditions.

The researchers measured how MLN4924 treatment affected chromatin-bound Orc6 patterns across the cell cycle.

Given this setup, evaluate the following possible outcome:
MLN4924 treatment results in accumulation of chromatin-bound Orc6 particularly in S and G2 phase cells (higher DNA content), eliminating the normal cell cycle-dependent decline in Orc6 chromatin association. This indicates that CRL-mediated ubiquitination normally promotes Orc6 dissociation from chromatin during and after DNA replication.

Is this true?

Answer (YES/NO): NO